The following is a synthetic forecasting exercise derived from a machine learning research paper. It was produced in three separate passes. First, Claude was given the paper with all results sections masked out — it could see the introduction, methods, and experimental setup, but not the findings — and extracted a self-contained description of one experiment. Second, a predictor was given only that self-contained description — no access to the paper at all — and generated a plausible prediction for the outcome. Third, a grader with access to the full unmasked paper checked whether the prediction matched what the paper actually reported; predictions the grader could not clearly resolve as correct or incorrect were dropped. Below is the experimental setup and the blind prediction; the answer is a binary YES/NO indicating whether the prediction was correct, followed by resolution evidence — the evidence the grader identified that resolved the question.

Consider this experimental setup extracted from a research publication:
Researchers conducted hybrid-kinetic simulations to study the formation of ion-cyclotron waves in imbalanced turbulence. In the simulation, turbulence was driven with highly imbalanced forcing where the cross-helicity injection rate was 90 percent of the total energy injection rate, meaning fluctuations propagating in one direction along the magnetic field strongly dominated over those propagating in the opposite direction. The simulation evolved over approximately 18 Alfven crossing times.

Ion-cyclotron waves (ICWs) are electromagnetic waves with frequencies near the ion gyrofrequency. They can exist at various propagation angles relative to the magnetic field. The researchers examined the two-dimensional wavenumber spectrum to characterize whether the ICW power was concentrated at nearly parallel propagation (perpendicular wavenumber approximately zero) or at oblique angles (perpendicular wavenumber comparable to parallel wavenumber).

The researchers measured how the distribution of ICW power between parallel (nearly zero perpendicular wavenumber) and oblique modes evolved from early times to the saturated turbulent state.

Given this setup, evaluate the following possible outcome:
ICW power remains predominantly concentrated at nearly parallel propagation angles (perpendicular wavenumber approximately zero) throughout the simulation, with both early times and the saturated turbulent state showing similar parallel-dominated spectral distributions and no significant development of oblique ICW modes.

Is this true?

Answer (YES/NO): NO